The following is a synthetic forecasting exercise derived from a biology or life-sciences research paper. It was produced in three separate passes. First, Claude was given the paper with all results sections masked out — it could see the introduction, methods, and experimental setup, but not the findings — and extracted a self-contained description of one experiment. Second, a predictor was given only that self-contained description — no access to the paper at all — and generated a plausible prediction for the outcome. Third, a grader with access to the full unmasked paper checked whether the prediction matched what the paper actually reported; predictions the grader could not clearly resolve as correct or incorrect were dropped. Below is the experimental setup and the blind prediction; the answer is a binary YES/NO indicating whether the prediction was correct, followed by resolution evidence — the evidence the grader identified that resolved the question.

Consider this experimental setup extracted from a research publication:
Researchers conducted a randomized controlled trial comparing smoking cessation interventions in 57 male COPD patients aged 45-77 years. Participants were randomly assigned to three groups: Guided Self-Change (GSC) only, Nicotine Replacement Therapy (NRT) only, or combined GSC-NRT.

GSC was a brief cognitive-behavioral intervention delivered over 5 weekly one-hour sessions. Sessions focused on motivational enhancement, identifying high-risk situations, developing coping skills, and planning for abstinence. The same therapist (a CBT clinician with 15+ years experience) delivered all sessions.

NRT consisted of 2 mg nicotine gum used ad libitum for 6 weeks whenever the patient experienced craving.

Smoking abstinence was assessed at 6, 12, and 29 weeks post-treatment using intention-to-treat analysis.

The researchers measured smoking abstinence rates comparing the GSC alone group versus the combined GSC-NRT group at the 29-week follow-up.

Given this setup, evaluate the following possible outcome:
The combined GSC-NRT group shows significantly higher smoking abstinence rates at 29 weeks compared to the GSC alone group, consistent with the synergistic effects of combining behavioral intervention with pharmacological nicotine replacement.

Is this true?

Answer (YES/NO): NO